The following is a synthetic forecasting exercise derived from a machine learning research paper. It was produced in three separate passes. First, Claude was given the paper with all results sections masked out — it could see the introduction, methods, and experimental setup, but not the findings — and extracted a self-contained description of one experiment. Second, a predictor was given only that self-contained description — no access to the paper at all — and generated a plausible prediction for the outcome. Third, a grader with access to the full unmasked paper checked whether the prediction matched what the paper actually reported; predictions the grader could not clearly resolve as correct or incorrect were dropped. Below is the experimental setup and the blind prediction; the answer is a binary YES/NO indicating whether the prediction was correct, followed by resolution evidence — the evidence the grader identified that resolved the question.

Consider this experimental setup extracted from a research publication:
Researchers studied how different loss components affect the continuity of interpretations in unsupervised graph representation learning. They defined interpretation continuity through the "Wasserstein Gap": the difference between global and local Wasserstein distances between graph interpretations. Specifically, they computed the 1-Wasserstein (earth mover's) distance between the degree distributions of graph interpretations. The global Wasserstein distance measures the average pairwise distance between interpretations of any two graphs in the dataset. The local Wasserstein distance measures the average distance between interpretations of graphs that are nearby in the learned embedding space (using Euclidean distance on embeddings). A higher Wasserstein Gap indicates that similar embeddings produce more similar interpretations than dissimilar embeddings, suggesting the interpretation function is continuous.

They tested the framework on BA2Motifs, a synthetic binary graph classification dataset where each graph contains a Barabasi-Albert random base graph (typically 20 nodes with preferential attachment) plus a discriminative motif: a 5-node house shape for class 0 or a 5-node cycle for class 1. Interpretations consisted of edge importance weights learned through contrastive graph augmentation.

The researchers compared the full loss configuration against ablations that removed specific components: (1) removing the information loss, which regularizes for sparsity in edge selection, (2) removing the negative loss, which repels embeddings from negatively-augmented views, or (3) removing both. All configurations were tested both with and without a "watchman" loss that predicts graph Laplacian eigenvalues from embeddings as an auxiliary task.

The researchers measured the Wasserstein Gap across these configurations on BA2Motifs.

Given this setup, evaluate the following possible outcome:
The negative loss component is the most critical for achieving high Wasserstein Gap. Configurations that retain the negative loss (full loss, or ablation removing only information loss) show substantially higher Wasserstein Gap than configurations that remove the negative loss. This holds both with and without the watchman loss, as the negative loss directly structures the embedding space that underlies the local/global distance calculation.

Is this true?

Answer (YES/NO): YES